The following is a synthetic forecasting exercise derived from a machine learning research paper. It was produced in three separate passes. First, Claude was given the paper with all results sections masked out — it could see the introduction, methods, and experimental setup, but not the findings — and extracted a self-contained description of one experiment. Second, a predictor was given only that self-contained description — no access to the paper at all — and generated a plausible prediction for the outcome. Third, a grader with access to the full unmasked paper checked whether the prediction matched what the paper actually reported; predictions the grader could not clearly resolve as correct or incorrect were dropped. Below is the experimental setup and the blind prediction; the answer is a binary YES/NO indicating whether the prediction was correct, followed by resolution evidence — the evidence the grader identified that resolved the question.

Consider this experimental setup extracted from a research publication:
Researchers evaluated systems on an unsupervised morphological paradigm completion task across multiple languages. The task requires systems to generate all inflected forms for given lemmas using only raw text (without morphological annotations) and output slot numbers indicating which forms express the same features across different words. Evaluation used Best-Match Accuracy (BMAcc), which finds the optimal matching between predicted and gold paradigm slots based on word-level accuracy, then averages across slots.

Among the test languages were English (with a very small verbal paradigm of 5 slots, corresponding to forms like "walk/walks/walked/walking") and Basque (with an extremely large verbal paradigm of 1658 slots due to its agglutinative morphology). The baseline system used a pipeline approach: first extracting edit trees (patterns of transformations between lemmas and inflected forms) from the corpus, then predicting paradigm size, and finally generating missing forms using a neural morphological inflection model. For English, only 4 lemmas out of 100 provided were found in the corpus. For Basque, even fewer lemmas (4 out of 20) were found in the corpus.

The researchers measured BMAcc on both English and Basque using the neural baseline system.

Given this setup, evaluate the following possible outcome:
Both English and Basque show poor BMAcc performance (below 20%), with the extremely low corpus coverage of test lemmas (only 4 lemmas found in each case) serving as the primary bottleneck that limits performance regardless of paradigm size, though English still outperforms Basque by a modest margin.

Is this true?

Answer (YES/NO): NO